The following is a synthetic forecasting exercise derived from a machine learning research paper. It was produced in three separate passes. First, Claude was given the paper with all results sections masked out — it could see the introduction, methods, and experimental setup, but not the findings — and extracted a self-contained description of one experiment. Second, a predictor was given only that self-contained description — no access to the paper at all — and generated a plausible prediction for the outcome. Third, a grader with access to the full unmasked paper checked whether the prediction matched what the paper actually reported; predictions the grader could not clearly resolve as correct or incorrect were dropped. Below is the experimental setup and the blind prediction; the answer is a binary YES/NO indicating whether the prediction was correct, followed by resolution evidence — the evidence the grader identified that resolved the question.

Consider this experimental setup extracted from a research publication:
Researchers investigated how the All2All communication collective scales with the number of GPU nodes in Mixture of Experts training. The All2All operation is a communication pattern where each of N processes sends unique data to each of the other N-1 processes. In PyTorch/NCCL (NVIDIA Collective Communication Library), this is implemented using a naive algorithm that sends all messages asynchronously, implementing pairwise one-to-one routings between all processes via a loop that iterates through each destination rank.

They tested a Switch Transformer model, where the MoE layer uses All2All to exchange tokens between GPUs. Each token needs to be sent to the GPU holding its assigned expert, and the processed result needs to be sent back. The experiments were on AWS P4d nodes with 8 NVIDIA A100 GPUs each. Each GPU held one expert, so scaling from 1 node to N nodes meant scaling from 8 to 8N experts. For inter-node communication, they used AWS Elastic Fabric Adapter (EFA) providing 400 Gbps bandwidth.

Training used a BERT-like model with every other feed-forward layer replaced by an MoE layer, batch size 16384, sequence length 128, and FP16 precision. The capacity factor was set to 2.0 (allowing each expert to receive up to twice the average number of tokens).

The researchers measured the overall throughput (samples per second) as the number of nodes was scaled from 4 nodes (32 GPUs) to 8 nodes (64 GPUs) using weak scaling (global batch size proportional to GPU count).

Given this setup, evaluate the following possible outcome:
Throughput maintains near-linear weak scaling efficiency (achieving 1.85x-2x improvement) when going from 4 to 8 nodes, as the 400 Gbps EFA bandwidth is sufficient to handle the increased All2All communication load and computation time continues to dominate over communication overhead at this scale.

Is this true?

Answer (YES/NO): NO